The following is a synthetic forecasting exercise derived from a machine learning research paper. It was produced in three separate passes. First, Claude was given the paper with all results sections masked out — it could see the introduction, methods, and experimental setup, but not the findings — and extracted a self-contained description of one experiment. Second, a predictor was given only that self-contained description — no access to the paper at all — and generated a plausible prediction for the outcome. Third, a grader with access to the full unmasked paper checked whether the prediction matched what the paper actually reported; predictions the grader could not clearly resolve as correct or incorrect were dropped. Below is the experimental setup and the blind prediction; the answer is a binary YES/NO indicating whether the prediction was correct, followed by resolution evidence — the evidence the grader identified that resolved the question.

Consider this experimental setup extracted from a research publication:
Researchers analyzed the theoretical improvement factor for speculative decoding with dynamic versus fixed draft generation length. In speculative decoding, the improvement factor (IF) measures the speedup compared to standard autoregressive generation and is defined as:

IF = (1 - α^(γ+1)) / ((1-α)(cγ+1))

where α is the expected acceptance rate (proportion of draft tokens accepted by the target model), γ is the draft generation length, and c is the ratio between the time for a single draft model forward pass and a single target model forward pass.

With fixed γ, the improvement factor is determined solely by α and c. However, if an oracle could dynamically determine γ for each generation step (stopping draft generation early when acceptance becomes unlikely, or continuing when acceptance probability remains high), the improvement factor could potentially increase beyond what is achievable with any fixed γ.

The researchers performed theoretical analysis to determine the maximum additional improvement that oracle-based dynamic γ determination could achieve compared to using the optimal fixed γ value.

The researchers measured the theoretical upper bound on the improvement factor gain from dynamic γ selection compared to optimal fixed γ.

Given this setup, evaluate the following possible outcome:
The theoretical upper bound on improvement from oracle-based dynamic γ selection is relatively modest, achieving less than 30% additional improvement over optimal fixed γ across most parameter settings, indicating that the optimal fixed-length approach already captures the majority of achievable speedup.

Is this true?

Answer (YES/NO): NO